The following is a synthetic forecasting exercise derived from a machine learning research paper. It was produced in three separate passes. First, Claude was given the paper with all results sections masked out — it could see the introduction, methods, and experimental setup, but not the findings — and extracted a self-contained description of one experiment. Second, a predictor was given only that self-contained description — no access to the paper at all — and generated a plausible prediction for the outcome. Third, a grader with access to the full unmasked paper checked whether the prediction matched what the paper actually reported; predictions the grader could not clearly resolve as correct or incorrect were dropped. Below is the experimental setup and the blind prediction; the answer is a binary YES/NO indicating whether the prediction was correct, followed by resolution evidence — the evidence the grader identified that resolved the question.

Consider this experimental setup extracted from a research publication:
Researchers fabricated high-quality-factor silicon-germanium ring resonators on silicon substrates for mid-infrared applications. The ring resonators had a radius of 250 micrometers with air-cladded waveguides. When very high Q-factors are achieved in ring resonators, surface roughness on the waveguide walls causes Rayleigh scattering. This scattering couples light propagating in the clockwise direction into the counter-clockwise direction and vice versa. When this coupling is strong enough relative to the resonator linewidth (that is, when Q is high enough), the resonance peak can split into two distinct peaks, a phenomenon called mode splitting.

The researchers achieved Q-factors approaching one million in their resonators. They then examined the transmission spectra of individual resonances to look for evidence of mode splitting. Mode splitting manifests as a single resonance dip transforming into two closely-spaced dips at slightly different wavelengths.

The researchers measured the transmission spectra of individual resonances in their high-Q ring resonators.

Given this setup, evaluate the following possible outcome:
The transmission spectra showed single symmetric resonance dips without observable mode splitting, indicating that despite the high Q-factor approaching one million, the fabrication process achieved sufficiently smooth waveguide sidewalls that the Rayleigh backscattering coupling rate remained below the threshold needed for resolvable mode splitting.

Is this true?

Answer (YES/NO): NO